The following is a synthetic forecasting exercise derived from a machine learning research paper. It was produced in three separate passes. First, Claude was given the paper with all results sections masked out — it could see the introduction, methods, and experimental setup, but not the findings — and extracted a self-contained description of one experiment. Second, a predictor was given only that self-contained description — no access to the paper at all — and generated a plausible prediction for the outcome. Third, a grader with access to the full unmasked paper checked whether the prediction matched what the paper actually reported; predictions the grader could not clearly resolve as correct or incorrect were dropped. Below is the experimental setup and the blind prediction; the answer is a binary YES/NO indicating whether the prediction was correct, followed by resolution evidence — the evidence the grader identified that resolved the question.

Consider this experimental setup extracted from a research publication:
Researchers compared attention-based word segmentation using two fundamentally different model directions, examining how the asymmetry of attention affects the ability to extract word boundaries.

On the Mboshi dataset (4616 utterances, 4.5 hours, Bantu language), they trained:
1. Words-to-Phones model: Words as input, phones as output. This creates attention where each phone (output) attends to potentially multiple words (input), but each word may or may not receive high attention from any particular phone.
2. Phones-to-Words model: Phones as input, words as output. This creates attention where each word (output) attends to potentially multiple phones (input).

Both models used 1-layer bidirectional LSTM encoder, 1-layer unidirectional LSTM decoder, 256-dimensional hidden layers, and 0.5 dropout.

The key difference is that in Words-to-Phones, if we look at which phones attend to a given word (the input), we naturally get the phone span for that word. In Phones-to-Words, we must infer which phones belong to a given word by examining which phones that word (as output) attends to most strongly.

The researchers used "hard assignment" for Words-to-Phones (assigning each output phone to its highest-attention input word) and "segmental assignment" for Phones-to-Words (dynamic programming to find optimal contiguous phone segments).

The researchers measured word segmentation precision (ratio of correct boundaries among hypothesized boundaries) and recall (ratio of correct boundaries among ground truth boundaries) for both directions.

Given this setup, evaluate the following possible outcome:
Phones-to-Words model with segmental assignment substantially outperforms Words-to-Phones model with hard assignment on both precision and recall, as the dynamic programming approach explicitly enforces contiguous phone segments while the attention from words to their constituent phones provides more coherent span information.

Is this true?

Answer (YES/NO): NO